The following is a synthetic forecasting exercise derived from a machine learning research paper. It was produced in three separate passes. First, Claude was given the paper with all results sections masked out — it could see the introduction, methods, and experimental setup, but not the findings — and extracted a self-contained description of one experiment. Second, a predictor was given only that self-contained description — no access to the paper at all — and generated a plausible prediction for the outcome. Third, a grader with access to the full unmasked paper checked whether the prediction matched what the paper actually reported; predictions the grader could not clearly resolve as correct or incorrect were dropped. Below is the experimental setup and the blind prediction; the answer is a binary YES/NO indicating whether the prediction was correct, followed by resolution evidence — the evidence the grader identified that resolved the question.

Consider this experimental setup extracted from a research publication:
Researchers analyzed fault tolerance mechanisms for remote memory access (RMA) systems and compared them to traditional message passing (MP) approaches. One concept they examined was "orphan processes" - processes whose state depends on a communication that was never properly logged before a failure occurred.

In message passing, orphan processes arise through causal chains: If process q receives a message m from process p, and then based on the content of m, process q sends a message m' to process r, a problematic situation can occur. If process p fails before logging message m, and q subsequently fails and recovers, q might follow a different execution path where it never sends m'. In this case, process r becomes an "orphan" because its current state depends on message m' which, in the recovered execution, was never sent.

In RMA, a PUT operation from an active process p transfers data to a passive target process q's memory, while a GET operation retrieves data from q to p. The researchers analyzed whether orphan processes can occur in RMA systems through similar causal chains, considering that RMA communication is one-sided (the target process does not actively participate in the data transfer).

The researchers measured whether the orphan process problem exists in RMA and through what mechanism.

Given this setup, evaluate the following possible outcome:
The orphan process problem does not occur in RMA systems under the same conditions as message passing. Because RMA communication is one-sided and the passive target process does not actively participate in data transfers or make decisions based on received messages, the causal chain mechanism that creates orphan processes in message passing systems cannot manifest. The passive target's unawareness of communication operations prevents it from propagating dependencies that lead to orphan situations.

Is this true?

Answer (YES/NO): NO